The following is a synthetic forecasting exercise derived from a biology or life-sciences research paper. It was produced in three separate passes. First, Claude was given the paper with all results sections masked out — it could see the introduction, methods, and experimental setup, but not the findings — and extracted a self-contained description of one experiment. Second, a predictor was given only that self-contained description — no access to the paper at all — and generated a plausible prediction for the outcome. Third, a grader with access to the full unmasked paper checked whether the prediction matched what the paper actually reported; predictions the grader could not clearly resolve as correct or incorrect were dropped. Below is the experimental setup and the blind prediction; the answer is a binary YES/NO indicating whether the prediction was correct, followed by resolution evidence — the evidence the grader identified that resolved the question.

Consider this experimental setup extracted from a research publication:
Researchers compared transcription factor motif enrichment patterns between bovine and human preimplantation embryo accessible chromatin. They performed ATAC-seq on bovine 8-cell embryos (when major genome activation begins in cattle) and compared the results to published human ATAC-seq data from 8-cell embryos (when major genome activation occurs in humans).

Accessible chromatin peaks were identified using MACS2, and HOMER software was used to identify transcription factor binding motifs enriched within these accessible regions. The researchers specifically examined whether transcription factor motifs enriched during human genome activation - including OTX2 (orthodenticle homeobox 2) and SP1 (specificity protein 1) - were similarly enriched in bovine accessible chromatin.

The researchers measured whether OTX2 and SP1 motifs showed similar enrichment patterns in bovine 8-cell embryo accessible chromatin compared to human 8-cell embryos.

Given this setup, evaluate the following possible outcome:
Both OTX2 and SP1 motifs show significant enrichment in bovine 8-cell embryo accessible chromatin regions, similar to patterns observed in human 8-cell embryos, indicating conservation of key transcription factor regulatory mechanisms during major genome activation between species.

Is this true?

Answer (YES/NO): YES